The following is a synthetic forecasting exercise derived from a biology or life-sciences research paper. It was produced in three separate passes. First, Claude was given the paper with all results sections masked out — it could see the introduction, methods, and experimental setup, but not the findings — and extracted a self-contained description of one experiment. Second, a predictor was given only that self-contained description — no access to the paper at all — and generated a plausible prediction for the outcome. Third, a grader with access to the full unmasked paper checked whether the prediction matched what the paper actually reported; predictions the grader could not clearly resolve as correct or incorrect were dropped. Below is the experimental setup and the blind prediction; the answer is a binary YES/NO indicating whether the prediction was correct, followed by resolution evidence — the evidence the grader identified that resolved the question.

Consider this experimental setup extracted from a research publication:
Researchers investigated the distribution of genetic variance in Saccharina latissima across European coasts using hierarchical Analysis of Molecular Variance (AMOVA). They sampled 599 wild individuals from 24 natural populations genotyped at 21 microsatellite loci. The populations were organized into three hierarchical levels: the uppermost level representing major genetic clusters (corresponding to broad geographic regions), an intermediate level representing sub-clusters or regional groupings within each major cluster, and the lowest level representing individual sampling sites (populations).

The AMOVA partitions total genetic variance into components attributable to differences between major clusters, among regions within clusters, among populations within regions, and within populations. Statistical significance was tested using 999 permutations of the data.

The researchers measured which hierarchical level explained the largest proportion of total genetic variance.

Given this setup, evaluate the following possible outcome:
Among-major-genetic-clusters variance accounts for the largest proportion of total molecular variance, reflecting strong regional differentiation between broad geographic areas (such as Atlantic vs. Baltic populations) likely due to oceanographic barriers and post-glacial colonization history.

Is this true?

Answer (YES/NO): NO